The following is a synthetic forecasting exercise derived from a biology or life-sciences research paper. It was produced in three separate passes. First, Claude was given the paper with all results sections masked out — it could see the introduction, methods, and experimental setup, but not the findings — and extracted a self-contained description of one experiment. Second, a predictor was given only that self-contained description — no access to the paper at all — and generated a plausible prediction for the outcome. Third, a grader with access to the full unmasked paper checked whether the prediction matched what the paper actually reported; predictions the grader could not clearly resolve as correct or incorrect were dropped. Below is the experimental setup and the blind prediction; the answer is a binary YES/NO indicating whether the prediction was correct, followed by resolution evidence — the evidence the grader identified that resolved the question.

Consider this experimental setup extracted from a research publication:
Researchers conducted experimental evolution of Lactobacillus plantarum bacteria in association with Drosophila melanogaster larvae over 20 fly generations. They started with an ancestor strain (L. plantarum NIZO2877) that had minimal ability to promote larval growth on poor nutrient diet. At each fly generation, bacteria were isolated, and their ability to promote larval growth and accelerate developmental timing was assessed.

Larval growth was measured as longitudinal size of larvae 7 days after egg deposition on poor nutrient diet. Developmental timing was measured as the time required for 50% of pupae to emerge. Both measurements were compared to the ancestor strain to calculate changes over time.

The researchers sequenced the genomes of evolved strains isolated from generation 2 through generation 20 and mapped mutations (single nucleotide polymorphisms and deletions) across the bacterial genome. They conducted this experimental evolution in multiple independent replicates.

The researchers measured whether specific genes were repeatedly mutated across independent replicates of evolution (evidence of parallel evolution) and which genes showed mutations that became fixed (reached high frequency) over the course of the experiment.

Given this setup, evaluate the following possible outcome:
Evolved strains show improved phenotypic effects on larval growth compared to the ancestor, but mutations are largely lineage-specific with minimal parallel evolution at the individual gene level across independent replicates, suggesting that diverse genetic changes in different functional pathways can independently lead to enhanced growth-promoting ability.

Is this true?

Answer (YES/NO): NO